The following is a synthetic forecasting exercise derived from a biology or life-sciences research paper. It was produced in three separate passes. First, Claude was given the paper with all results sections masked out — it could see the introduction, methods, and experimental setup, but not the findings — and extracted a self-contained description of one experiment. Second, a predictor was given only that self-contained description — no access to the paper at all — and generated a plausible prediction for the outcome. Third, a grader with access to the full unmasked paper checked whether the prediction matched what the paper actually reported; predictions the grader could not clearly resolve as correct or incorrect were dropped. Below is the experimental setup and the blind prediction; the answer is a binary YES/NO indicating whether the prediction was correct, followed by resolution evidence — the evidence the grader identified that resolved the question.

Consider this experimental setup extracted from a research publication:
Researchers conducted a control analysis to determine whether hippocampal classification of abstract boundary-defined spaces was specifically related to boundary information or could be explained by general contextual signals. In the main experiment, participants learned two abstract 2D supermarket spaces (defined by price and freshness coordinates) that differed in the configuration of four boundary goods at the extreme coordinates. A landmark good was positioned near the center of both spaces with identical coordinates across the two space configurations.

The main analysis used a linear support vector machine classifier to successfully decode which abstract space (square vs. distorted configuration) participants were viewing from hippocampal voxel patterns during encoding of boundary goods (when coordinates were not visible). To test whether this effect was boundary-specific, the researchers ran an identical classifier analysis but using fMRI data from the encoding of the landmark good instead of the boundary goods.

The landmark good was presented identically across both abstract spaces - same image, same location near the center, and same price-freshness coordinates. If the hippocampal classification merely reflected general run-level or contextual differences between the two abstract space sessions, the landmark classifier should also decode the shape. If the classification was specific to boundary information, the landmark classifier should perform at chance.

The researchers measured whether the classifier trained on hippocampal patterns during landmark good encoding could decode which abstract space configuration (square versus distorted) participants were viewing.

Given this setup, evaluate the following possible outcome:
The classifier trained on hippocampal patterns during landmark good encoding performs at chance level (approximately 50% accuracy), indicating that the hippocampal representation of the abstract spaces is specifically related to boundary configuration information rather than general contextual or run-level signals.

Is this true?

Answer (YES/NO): YES